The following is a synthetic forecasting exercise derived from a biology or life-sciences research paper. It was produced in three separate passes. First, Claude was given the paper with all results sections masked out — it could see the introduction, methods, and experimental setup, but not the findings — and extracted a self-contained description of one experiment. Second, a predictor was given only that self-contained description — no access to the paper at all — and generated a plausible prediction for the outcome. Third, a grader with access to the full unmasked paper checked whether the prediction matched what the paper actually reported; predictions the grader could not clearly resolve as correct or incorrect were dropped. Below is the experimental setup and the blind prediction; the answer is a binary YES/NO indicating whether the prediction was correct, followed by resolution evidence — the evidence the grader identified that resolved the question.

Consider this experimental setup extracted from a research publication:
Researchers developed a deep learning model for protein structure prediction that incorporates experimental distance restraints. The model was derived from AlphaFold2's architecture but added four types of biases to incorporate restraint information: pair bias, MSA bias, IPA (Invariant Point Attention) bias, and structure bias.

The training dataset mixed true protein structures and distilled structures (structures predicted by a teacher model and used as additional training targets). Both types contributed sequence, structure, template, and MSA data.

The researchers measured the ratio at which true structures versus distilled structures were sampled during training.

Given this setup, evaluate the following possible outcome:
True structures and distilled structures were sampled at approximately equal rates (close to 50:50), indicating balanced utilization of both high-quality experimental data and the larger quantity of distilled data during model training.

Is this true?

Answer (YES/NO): NO